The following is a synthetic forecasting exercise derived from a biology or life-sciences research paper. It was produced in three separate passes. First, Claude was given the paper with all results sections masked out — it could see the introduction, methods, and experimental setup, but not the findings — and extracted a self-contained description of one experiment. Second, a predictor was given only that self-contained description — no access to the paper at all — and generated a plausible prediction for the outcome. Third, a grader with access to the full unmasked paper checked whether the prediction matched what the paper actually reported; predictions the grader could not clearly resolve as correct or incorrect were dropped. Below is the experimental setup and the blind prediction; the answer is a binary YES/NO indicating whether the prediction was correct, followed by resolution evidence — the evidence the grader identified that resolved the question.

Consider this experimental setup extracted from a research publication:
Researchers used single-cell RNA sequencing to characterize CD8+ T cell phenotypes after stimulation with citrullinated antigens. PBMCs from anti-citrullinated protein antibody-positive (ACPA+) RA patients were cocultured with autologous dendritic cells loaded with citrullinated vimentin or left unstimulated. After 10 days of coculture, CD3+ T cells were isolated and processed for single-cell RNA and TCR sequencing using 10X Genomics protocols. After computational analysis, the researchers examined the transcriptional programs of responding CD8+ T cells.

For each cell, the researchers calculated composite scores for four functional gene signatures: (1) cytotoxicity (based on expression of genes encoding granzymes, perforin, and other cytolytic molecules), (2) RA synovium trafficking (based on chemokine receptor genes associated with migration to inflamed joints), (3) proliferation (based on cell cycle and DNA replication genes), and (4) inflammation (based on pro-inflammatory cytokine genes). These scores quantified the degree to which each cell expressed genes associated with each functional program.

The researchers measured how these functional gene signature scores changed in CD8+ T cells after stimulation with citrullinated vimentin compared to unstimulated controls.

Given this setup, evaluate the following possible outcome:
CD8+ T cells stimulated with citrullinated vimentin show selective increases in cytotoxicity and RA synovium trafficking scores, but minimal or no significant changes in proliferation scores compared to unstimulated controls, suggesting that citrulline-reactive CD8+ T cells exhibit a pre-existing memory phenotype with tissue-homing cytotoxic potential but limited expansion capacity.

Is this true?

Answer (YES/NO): NO